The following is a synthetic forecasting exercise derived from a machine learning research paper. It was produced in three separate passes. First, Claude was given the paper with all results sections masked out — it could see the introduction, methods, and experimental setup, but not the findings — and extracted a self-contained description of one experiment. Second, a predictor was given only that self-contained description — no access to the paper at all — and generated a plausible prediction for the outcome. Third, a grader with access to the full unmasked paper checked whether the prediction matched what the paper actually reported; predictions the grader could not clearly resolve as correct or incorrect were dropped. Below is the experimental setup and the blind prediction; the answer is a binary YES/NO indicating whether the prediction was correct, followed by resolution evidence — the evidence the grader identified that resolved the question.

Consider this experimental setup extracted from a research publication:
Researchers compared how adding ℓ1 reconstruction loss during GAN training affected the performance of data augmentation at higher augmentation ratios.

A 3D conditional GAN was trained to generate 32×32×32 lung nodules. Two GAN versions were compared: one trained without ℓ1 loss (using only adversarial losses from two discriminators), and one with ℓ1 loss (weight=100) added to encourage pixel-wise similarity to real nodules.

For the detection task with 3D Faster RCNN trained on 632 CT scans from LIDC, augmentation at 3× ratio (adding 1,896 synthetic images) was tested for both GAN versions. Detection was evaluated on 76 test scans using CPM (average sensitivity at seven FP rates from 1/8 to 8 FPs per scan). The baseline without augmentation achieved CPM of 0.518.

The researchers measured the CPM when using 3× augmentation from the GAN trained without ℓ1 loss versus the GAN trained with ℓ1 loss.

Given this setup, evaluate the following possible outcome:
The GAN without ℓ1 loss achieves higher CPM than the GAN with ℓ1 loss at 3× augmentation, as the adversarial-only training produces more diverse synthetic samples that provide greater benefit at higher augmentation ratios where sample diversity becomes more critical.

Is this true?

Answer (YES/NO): NO